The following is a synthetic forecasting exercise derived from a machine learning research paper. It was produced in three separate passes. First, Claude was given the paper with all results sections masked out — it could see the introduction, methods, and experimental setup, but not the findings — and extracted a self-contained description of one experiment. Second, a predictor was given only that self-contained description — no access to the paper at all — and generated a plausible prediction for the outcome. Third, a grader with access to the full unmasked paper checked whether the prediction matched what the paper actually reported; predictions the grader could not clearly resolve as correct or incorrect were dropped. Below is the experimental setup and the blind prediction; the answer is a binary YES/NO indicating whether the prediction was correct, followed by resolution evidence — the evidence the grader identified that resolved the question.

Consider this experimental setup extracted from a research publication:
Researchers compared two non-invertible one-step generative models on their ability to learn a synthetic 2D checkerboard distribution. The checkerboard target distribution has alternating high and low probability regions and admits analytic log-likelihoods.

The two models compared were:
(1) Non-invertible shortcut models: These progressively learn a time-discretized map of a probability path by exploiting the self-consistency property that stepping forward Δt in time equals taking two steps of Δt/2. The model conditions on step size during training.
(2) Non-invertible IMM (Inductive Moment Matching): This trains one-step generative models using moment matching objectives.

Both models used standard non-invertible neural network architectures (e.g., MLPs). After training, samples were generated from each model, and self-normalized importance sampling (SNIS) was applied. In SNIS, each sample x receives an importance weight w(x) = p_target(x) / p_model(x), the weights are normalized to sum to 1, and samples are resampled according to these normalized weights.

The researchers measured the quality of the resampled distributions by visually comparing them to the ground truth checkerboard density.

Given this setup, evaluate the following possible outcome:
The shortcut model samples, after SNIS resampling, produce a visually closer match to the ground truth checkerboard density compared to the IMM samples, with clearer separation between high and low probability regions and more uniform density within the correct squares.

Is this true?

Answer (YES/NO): NO